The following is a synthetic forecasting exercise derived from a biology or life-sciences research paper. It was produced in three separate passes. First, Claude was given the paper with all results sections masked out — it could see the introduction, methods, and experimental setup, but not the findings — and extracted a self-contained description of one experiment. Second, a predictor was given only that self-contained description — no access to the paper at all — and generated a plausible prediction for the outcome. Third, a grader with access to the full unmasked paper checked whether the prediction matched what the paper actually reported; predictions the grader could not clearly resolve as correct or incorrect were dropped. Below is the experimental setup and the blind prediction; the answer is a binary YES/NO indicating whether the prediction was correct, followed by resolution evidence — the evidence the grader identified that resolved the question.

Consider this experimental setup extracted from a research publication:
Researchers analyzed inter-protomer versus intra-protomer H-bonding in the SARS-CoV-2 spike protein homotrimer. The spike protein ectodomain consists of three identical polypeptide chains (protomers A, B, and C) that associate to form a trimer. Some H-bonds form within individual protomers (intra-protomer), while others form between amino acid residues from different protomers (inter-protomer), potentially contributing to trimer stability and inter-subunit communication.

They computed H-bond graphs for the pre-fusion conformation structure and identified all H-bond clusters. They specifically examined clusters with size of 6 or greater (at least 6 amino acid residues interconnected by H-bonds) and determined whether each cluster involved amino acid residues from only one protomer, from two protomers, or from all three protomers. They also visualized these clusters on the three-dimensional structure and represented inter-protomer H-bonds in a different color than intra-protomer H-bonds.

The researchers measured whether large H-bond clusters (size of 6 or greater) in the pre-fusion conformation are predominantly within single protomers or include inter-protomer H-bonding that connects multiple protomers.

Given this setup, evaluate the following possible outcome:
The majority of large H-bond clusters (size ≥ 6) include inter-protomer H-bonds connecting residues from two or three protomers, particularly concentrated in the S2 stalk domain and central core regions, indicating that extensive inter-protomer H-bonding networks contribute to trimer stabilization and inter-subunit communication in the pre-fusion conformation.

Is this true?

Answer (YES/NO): NO